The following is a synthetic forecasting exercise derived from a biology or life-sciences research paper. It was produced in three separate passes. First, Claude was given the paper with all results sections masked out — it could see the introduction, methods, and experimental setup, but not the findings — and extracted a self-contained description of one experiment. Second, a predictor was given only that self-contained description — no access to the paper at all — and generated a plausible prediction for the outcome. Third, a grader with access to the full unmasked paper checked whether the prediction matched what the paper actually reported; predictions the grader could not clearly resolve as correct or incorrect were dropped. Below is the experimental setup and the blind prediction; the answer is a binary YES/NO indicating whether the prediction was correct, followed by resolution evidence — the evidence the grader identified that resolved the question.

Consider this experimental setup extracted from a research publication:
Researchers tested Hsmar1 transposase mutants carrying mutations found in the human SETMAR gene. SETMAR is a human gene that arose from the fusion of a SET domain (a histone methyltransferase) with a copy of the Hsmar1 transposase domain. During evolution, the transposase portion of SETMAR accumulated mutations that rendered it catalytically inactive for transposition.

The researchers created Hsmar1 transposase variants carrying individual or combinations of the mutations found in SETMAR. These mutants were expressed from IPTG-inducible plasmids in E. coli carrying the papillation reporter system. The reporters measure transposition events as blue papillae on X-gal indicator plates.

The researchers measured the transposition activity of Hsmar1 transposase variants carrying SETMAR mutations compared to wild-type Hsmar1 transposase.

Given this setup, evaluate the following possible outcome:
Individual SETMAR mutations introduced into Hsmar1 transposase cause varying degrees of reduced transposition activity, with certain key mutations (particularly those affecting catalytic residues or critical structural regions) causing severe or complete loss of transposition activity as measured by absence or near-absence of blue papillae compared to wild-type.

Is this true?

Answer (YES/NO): YES